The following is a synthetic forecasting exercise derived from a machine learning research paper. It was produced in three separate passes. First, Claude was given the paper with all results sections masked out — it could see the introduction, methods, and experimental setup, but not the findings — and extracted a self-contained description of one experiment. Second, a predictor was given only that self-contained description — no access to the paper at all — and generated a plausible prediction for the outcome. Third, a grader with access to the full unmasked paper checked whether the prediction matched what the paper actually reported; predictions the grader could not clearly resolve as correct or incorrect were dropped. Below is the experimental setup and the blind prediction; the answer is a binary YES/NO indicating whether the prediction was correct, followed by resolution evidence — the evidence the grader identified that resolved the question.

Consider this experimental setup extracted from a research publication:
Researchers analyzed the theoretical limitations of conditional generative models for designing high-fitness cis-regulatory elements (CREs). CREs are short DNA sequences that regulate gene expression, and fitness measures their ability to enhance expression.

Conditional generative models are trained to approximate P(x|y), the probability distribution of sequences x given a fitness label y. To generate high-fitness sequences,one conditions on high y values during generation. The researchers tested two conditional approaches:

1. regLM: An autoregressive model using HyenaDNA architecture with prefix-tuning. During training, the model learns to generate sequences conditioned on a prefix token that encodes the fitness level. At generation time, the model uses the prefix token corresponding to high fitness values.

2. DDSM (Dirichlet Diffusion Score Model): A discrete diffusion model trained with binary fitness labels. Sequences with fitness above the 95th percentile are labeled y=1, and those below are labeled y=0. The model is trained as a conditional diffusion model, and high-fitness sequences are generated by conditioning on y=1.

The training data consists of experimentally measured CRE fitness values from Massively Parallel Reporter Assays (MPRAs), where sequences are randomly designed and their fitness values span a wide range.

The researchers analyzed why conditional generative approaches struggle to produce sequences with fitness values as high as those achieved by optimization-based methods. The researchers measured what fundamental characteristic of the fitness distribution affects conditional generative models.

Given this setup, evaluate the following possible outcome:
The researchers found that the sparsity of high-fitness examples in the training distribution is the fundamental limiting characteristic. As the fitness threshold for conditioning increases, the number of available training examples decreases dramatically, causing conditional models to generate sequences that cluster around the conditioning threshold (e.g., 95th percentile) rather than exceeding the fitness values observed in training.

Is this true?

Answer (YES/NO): NO